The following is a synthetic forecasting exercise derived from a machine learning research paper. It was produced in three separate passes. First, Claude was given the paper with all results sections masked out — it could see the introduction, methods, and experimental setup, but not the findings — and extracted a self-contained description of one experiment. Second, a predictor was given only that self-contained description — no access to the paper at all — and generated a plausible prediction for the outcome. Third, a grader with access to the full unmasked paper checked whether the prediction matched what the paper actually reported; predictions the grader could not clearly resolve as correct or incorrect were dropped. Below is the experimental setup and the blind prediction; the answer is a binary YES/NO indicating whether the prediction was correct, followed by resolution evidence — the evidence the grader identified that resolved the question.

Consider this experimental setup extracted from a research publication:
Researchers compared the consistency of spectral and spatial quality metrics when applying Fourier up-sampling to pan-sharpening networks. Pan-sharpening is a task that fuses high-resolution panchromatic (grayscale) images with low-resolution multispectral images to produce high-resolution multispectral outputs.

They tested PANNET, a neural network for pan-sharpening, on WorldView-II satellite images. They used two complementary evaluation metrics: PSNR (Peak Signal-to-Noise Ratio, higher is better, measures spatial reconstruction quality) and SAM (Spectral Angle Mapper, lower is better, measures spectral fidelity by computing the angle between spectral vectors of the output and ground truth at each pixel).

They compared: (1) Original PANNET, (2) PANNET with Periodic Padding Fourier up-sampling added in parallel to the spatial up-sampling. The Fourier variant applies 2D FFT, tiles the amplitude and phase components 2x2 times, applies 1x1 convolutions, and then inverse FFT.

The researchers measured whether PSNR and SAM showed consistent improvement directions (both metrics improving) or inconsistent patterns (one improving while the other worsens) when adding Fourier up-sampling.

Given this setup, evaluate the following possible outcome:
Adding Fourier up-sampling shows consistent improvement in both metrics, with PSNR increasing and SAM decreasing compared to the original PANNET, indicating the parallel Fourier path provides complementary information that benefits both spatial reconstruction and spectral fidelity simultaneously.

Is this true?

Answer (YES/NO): YES